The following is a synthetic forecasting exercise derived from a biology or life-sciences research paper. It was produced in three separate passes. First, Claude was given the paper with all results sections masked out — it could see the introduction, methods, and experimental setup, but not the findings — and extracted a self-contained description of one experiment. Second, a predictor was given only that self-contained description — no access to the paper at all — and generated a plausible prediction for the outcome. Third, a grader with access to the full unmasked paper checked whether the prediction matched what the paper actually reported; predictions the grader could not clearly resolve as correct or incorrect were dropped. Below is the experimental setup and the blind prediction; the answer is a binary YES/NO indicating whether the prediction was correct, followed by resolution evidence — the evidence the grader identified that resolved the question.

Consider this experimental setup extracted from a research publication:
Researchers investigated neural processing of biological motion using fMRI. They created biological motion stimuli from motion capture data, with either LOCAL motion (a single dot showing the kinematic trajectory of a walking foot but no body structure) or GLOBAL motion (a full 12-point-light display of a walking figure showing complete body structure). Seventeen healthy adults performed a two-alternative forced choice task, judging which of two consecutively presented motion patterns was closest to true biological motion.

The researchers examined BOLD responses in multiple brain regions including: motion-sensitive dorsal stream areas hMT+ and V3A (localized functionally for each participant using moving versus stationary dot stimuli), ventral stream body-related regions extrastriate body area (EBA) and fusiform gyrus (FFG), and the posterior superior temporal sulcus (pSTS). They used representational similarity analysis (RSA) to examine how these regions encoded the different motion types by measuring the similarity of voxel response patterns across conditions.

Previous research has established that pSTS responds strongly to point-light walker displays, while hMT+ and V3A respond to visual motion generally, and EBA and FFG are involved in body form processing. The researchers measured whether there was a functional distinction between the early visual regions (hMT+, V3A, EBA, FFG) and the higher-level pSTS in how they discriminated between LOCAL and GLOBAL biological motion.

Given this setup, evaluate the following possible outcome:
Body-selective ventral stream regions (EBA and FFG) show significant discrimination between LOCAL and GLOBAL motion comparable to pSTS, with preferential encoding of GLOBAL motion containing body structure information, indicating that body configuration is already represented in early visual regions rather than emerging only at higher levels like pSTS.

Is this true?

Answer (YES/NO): NO